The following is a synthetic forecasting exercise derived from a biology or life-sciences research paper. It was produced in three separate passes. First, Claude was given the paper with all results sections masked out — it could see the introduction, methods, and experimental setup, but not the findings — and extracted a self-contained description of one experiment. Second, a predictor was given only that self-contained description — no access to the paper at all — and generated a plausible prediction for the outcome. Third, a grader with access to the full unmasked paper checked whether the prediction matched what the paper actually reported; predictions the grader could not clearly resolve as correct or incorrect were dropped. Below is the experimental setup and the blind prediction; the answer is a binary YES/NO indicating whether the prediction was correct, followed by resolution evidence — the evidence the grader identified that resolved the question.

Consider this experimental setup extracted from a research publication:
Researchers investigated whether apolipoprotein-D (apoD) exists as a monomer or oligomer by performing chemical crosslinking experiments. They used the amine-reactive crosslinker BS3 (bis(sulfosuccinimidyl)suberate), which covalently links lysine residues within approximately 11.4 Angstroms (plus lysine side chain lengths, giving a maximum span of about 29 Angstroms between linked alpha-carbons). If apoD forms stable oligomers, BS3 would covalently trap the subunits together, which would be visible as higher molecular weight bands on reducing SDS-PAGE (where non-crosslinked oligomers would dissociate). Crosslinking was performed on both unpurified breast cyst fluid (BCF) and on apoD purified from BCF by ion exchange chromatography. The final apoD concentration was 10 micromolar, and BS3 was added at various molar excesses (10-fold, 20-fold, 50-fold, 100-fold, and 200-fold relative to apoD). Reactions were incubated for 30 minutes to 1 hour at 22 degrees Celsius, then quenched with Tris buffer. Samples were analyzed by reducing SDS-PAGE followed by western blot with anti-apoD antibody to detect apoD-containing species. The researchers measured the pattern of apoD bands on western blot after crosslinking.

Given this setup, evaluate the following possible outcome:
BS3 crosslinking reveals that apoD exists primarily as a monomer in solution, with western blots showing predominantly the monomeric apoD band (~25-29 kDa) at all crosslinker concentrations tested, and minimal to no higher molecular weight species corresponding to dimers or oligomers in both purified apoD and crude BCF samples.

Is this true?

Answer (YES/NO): NO